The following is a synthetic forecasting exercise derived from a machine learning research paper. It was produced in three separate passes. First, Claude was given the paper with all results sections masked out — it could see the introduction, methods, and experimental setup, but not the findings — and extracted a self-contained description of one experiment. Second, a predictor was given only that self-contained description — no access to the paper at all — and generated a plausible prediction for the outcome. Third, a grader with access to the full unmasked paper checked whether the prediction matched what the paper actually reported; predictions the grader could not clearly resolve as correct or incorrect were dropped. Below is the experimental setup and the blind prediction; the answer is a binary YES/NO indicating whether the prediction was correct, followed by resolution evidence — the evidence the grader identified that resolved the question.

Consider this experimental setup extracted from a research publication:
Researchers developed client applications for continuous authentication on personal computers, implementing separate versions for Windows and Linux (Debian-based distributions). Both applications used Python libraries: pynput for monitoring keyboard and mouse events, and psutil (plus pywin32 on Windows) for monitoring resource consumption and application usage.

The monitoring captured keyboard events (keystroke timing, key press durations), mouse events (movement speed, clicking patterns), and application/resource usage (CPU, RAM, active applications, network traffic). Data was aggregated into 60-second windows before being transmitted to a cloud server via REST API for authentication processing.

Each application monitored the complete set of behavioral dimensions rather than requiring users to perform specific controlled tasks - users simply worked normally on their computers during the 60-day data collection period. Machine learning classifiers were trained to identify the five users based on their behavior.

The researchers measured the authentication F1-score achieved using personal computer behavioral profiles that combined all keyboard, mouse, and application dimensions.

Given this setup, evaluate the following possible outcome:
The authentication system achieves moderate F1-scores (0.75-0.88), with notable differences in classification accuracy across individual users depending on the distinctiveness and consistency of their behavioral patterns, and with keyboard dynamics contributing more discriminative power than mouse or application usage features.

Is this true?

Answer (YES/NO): NO